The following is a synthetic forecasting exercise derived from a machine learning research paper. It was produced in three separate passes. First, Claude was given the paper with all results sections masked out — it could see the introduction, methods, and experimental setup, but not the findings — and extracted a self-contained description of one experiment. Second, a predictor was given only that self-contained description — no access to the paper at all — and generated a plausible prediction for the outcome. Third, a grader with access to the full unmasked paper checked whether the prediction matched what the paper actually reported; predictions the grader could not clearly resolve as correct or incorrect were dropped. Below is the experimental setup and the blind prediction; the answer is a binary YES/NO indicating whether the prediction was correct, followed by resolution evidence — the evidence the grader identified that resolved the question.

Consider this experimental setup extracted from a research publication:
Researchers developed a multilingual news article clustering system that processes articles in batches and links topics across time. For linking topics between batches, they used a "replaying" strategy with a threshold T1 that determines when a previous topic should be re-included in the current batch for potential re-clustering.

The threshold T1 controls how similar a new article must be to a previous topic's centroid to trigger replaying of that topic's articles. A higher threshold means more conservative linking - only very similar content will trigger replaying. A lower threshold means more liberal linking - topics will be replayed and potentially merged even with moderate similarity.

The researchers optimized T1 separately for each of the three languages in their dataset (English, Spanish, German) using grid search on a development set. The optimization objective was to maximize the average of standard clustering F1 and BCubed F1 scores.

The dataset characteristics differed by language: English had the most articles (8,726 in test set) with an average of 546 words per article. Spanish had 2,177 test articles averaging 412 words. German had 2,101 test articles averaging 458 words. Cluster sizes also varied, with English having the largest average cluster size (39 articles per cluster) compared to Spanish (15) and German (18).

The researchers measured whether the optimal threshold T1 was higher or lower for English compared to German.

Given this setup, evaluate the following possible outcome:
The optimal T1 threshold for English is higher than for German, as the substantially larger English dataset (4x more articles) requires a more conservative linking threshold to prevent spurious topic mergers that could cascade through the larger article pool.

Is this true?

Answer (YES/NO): NO